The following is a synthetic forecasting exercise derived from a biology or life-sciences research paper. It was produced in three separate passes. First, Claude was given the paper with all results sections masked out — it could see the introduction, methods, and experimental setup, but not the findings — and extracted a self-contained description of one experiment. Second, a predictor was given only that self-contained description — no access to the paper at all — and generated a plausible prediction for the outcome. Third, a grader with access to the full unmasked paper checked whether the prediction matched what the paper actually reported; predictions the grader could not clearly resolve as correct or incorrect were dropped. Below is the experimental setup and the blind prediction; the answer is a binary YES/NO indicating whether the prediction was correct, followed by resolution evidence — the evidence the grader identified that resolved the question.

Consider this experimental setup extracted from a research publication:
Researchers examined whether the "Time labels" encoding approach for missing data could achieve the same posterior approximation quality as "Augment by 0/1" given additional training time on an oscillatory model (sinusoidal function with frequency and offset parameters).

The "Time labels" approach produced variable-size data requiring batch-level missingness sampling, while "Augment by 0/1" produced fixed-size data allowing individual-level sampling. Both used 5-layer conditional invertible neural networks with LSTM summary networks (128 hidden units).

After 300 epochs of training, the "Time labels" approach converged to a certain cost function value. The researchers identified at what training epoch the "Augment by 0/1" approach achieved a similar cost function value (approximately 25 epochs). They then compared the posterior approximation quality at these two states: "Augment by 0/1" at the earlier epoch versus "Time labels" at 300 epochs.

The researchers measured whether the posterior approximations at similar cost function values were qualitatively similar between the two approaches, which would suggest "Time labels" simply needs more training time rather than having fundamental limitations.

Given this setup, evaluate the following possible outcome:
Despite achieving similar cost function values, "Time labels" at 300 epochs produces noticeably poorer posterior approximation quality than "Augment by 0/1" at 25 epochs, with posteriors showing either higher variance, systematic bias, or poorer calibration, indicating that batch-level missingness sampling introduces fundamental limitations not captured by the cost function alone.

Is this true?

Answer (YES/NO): NO